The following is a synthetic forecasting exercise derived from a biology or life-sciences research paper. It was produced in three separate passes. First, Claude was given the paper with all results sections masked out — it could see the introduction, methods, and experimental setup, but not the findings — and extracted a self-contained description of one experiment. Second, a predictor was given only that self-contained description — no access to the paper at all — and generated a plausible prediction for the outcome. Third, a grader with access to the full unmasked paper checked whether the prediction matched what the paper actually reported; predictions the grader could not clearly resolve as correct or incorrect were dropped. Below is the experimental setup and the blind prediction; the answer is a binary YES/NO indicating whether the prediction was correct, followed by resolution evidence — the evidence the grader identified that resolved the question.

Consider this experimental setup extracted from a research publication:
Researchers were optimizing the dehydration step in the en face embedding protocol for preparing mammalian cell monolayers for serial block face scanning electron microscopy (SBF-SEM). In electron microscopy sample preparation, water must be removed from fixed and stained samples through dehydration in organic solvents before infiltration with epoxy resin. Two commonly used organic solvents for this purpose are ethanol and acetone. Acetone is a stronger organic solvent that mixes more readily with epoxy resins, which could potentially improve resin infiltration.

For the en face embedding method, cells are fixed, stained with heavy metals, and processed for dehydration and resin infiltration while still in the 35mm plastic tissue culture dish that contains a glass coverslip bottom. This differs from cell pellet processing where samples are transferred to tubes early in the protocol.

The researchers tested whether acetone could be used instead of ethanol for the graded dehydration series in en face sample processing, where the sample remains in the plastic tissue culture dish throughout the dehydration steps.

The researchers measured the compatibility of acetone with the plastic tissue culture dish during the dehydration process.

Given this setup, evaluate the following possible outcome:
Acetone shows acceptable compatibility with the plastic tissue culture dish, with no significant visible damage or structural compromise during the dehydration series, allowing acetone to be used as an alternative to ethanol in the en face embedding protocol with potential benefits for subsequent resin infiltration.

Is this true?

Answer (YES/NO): NO